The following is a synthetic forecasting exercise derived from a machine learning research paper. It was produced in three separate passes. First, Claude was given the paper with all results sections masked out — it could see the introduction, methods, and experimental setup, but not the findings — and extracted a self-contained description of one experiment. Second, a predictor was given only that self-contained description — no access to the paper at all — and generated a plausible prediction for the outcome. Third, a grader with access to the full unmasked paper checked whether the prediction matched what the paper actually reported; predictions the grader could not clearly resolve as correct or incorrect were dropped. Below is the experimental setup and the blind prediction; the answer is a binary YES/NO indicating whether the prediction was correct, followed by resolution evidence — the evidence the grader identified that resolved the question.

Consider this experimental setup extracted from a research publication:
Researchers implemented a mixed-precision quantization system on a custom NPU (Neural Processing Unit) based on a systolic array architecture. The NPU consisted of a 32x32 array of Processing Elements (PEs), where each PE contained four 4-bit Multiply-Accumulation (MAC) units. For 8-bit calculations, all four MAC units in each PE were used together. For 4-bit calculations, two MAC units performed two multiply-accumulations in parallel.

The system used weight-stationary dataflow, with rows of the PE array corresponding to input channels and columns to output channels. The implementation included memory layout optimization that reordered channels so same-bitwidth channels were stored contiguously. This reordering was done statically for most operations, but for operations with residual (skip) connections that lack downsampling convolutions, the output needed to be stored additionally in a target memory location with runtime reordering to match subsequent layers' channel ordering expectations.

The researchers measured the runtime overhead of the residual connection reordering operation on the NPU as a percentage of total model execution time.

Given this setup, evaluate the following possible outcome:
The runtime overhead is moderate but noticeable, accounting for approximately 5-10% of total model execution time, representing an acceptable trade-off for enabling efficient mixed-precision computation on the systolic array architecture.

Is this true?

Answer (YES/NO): NO